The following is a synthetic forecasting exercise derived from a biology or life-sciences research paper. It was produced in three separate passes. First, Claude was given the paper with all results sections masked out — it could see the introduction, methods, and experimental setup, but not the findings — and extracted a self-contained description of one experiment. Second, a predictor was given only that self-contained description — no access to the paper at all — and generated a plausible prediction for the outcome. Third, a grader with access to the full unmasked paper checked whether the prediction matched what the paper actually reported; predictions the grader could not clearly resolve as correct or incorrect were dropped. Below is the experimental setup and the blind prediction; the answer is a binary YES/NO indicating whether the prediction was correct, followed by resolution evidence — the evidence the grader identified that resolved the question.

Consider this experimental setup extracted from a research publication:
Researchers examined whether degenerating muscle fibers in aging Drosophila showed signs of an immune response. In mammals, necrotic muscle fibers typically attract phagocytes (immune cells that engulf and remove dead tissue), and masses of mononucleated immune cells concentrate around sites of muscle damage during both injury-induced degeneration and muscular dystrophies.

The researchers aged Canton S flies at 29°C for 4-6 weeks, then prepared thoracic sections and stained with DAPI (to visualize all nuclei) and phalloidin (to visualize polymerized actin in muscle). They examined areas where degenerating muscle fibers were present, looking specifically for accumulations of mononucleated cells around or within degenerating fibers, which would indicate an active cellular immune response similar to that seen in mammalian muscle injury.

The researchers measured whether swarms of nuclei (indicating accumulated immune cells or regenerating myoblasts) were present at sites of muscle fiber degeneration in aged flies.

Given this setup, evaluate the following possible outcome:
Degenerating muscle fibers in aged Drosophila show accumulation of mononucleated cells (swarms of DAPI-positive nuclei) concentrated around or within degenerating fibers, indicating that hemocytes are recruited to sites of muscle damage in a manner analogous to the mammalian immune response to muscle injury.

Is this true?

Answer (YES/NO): NO